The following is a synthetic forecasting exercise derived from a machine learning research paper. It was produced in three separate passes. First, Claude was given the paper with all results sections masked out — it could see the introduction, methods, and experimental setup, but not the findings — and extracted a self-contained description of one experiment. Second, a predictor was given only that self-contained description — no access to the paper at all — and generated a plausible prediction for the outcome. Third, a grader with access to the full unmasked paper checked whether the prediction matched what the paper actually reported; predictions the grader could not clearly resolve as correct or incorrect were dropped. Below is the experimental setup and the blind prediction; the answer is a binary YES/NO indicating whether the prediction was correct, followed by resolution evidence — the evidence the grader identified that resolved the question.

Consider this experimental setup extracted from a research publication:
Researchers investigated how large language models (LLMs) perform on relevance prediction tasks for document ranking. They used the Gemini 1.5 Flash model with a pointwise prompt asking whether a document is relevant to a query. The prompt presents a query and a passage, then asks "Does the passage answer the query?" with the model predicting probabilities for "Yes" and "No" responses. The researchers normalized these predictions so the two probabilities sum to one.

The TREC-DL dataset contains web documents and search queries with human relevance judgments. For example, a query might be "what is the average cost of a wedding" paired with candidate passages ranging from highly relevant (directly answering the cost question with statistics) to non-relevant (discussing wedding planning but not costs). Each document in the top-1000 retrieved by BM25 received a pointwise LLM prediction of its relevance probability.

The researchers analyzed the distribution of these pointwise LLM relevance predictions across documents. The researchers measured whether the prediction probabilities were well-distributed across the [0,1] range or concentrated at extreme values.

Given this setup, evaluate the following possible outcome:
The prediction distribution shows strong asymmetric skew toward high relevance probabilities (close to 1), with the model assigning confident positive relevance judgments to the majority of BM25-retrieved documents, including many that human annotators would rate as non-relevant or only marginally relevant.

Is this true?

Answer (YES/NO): NO